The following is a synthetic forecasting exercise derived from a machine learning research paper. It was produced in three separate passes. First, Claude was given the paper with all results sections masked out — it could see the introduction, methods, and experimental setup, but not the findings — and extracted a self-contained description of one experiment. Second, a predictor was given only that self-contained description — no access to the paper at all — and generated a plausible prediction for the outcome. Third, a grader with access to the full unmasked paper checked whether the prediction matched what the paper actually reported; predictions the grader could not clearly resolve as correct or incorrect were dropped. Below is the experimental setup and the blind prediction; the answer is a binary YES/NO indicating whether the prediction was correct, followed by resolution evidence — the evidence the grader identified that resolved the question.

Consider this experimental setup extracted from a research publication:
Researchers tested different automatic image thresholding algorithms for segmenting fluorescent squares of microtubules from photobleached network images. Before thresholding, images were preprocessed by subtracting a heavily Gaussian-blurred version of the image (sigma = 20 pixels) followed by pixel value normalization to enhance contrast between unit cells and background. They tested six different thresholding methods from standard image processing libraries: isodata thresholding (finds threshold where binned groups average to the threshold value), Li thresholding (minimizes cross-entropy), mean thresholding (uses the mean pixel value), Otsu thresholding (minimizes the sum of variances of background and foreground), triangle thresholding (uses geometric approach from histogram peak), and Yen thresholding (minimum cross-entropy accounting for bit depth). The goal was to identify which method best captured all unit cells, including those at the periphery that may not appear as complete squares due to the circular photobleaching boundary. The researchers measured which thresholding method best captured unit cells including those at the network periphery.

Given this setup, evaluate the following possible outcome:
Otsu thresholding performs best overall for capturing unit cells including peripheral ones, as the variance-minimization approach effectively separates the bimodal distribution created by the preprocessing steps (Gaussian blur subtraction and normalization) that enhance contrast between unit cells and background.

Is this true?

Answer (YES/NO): NO